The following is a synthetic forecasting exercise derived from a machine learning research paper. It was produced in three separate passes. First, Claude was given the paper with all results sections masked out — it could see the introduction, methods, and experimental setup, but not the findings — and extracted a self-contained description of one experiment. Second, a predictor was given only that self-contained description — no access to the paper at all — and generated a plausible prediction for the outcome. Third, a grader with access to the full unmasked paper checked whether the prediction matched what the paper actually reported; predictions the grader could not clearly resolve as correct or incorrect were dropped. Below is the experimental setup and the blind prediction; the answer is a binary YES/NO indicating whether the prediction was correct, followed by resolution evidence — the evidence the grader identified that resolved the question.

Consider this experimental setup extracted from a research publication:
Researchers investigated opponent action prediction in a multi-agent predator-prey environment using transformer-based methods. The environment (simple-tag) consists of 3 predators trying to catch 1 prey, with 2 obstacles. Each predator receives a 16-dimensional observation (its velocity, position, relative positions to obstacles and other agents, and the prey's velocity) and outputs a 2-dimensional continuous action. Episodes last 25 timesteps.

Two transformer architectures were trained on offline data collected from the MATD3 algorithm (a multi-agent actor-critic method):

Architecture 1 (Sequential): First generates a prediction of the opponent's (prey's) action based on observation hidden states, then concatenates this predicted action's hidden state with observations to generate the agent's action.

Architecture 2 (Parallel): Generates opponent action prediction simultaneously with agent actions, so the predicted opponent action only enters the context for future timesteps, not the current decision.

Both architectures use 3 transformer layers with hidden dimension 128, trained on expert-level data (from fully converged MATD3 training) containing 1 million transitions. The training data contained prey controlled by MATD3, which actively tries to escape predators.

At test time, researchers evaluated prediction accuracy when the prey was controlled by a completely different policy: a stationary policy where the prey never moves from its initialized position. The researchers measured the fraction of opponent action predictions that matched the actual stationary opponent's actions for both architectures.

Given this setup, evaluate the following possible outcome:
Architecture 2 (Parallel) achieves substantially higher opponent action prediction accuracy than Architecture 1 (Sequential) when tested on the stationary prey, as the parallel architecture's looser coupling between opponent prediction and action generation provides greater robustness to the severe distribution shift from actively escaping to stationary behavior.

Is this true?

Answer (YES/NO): NO